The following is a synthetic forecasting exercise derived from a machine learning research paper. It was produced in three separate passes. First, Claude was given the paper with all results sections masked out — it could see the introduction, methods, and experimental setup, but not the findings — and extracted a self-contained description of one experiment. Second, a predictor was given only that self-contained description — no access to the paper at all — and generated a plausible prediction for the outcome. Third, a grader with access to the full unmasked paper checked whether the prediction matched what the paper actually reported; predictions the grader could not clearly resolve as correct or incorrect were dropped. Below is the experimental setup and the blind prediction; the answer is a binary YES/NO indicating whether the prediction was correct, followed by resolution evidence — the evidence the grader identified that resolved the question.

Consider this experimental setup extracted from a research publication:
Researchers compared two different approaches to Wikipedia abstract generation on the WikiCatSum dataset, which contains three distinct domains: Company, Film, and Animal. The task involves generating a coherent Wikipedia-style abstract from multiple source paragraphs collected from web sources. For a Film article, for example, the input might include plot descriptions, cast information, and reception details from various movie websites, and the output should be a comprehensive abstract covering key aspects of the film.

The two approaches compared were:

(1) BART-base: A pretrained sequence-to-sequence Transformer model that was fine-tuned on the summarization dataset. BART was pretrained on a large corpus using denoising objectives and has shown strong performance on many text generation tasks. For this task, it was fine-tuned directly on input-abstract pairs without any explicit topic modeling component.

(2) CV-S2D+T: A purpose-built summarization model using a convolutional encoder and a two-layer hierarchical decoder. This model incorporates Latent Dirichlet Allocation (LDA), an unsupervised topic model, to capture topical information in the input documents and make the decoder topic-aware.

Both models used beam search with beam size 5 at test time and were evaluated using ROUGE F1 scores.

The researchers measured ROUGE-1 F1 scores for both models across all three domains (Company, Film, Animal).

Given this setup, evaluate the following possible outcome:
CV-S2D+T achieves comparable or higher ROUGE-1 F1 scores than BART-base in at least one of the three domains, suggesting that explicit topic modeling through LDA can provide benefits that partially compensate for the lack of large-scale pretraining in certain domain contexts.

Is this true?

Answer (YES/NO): YES